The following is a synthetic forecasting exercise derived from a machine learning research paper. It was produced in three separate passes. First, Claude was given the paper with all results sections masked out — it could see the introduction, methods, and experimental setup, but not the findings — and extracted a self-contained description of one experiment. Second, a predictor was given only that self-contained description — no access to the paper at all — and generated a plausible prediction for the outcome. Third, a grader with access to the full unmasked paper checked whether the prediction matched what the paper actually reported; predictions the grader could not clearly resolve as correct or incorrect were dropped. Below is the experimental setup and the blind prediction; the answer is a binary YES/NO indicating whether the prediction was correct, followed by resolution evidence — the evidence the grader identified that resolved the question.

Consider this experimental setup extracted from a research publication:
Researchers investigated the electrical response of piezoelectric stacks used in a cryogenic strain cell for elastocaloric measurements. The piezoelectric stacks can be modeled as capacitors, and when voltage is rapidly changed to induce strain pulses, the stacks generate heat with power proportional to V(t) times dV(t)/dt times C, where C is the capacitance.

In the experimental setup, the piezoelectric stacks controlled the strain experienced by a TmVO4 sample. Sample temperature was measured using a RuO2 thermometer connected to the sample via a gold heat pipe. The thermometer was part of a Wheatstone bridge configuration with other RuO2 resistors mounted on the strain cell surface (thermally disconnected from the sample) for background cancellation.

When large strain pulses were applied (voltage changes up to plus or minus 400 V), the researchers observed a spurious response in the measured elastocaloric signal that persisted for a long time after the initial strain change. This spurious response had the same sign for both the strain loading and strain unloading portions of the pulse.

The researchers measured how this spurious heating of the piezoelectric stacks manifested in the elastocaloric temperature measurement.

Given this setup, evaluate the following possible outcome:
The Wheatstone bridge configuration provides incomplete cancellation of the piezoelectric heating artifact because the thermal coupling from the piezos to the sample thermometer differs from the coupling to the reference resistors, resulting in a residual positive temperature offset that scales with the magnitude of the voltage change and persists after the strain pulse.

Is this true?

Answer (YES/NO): NO